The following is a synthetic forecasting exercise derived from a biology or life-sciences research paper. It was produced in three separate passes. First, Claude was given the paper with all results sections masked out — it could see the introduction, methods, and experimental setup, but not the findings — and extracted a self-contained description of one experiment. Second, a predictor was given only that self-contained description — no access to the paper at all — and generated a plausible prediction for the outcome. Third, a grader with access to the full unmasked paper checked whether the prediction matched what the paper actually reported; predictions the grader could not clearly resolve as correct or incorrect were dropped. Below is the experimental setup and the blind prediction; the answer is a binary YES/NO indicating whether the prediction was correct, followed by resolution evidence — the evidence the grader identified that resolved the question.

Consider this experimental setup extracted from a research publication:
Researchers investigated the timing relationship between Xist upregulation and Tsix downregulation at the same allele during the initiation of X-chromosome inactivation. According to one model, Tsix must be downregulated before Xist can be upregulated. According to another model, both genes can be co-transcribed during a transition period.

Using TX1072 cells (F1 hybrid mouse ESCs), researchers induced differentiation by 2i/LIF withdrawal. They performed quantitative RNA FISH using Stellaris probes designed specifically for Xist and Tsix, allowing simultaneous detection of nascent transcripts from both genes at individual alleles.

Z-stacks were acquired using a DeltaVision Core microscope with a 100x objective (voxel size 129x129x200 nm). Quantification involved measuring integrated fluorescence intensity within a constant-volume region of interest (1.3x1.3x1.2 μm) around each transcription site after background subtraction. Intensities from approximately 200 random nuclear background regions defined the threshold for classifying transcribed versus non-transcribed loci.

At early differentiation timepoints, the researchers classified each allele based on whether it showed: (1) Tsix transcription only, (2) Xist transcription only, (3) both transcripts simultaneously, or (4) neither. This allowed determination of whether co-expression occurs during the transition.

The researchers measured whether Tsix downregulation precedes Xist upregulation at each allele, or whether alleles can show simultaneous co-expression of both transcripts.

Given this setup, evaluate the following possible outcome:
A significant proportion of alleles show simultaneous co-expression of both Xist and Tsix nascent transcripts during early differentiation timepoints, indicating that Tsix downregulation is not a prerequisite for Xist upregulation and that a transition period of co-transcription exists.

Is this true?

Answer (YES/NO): NO